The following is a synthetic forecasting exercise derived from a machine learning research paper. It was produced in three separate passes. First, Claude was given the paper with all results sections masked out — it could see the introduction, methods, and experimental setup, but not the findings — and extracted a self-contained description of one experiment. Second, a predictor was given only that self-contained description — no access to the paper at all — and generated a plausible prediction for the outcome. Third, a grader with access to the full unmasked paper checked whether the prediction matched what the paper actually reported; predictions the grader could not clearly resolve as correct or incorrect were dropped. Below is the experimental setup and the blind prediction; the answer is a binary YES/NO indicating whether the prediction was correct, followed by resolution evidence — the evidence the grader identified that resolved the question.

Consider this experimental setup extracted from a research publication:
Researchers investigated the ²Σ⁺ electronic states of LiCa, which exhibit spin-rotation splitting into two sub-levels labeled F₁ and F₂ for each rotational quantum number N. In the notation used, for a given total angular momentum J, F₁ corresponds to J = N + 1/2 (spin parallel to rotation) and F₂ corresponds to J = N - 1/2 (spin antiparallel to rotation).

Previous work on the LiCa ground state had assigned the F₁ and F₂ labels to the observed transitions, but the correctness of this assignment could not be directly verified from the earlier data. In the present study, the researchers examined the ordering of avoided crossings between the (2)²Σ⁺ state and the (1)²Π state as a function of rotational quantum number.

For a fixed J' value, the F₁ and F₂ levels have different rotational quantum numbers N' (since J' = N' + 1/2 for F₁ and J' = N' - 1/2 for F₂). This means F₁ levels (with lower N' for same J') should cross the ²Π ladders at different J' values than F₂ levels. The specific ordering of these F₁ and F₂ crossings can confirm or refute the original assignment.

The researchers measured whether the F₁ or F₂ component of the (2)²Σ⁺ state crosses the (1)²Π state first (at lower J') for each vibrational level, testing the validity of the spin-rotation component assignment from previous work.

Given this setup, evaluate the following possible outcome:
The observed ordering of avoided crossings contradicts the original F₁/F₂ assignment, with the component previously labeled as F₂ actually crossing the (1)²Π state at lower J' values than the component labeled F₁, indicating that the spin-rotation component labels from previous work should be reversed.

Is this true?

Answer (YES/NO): NO